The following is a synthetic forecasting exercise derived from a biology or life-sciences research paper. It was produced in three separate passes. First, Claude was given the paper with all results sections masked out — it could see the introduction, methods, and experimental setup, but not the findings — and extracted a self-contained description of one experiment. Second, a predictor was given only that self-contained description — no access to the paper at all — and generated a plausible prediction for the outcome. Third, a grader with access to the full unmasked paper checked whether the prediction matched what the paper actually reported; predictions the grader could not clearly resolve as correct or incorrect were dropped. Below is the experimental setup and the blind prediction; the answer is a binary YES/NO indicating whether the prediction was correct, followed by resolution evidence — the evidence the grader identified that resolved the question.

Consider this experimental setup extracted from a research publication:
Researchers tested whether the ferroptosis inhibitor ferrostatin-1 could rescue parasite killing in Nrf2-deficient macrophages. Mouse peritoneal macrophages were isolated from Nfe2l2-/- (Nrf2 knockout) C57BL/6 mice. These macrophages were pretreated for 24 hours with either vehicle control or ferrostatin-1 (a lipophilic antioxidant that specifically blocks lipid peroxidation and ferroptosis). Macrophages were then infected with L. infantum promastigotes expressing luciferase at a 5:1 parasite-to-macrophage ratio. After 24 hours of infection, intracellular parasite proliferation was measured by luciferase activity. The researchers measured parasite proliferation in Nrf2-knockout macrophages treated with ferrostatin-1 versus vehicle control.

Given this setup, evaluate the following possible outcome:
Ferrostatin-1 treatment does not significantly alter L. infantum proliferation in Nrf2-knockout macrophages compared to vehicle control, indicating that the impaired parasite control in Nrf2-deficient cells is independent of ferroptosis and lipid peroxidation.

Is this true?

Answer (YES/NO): NO